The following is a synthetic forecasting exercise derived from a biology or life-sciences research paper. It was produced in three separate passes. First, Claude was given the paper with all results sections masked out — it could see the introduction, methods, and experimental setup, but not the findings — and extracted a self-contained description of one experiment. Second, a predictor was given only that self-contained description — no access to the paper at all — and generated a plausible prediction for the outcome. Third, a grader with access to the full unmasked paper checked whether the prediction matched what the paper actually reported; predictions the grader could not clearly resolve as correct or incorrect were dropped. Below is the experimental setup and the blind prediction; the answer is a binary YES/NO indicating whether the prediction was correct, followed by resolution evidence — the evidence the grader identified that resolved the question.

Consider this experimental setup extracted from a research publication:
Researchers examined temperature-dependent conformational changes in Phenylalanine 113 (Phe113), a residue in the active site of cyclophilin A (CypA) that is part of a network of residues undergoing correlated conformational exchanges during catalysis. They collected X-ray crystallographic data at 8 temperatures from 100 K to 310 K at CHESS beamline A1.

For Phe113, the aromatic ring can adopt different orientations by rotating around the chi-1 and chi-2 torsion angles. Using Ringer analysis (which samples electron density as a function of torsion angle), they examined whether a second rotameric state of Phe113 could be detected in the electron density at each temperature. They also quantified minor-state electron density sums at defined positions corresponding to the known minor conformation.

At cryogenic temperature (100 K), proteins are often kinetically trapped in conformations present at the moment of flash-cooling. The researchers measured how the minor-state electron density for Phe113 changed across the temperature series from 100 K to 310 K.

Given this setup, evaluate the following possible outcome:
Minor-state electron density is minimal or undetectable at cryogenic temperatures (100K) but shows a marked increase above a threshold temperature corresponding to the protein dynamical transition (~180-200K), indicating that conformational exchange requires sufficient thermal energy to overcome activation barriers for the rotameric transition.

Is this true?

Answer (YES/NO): YES